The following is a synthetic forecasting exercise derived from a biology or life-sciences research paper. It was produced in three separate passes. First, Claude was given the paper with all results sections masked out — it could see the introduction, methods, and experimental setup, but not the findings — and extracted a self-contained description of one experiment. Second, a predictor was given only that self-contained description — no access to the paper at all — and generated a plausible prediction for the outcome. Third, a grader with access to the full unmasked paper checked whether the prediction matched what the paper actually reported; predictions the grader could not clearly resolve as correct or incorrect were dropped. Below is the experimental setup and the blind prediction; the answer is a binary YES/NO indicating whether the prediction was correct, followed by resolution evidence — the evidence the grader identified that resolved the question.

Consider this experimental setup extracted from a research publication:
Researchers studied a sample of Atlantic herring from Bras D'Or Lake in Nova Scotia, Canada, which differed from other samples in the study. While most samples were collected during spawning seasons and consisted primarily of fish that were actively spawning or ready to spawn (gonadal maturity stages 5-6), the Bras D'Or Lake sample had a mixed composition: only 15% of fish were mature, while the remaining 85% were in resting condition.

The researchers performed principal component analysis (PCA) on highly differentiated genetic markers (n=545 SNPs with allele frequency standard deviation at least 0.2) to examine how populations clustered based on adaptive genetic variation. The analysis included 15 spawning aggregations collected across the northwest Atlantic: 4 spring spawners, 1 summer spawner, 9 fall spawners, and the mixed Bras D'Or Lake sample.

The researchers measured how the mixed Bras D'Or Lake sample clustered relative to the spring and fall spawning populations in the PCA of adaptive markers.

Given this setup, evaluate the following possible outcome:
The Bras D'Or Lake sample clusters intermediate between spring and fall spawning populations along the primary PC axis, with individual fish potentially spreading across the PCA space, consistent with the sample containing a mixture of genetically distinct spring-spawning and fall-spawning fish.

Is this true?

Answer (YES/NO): NO